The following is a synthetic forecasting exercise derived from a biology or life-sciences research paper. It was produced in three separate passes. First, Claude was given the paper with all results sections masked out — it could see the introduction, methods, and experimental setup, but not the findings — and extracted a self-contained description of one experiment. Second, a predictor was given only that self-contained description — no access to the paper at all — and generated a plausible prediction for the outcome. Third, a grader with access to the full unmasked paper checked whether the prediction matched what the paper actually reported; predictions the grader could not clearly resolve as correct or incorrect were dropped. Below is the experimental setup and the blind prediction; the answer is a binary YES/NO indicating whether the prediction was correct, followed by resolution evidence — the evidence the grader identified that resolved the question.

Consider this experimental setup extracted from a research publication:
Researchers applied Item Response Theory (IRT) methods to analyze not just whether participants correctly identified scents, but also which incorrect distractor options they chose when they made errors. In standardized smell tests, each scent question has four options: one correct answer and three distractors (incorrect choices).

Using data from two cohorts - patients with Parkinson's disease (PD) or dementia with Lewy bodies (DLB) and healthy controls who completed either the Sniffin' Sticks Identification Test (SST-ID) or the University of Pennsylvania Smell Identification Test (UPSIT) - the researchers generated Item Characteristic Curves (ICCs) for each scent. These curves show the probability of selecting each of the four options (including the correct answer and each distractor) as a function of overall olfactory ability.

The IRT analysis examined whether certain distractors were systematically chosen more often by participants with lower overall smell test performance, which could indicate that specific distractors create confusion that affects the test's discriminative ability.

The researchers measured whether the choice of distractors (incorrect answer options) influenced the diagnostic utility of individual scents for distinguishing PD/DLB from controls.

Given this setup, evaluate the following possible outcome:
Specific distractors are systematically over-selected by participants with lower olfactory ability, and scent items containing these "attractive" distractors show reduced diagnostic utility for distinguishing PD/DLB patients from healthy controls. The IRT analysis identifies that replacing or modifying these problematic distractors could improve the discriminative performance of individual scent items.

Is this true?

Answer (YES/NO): NO